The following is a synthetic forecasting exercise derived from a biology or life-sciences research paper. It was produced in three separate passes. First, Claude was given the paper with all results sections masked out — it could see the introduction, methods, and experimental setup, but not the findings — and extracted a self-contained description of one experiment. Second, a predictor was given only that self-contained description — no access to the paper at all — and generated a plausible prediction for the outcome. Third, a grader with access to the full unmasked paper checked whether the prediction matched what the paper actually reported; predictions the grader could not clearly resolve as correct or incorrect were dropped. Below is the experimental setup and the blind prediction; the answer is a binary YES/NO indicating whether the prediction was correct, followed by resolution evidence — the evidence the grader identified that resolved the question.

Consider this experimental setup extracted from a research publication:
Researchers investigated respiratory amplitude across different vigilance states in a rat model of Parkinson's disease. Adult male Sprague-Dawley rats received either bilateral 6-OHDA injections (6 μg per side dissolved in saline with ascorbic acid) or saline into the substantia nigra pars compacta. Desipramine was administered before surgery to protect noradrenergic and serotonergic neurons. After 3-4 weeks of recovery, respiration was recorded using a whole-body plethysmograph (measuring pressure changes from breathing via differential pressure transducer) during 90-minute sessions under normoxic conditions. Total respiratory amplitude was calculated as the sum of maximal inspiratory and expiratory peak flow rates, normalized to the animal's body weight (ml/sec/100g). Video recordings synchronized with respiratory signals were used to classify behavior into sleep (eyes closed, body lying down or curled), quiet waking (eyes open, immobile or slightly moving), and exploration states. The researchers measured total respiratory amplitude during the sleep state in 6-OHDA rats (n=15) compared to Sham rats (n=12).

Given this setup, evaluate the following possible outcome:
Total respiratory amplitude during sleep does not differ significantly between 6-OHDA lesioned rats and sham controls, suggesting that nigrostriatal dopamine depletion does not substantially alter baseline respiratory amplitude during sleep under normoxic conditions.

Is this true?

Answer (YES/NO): YES